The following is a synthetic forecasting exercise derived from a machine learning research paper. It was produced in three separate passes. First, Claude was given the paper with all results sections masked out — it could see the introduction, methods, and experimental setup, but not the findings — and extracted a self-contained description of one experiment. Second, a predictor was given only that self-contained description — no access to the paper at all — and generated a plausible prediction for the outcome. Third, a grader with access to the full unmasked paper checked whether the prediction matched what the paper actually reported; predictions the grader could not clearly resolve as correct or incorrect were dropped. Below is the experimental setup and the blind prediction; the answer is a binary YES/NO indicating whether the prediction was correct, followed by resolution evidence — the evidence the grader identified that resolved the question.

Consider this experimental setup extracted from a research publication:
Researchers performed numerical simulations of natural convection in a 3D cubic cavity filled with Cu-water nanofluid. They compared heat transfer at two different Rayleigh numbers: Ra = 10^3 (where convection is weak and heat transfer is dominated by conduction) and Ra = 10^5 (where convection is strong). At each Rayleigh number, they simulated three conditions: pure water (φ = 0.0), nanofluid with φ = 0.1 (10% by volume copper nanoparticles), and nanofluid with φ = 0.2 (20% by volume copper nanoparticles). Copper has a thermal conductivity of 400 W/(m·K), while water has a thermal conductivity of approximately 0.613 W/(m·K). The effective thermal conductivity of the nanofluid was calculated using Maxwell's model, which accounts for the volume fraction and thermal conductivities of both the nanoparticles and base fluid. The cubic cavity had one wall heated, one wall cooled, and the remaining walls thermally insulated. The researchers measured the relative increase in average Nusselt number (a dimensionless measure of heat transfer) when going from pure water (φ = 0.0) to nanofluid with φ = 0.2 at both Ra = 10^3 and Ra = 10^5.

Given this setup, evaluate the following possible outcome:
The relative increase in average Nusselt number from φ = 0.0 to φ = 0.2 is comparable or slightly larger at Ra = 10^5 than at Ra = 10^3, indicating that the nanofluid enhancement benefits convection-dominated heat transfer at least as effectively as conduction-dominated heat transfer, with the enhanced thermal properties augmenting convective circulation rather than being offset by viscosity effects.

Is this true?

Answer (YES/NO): NO